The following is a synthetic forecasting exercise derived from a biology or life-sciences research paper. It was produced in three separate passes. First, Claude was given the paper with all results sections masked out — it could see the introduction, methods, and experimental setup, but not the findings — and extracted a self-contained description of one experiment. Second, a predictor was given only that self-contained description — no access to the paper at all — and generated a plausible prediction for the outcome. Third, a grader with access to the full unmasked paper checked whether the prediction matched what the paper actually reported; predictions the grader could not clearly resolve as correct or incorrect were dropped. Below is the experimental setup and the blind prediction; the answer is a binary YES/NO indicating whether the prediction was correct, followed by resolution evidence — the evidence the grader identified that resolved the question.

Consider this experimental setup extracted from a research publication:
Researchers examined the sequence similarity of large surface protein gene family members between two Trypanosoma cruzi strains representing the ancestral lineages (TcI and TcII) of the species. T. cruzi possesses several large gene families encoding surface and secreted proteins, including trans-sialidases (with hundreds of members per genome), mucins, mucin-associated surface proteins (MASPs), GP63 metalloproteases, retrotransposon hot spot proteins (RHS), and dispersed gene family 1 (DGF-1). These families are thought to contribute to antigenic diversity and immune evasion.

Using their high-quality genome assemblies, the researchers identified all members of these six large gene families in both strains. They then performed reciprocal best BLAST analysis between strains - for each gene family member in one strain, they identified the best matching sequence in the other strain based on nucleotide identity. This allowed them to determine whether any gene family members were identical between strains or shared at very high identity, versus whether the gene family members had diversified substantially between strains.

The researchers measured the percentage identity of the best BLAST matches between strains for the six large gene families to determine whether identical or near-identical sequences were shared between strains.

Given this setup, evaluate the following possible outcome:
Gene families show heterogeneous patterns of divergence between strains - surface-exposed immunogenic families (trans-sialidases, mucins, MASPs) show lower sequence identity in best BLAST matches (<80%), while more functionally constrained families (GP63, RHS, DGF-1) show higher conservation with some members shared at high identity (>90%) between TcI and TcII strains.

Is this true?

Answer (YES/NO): NO